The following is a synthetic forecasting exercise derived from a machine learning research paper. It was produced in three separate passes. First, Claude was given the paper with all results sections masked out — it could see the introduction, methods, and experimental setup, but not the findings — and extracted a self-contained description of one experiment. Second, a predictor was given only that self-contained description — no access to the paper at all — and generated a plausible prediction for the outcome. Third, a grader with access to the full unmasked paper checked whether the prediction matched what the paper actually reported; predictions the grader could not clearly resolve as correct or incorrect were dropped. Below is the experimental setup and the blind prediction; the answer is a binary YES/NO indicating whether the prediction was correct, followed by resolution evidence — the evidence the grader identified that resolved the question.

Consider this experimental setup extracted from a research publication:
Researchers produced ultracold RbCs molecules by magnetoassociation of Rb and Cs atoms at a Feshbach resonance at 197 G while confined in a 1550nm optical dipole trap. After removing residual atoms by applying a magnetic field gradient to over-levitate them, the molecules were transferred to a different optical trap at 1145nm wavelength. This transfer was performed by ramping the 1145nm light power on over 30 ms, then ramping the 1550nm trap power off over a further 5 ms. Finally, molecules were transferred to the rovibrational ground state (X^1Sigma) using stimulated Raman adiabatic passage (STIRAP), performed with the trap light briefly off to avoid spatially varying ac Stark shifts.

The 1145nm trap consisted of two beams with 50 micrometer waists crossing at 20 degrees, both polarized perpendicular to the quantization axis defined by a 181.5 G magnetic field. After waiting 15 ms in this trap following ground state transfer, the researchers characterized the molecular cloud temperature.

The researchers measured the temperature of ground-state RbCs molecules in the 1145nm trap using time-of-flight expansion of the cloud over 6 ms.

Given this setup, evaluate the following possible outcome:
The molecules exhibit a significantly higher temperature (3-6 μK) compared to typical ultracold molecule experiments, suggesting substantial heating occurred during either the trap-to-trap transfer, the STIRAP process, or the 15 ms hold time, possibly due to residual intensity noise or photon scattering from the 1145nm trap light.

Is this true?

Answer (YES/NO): NO